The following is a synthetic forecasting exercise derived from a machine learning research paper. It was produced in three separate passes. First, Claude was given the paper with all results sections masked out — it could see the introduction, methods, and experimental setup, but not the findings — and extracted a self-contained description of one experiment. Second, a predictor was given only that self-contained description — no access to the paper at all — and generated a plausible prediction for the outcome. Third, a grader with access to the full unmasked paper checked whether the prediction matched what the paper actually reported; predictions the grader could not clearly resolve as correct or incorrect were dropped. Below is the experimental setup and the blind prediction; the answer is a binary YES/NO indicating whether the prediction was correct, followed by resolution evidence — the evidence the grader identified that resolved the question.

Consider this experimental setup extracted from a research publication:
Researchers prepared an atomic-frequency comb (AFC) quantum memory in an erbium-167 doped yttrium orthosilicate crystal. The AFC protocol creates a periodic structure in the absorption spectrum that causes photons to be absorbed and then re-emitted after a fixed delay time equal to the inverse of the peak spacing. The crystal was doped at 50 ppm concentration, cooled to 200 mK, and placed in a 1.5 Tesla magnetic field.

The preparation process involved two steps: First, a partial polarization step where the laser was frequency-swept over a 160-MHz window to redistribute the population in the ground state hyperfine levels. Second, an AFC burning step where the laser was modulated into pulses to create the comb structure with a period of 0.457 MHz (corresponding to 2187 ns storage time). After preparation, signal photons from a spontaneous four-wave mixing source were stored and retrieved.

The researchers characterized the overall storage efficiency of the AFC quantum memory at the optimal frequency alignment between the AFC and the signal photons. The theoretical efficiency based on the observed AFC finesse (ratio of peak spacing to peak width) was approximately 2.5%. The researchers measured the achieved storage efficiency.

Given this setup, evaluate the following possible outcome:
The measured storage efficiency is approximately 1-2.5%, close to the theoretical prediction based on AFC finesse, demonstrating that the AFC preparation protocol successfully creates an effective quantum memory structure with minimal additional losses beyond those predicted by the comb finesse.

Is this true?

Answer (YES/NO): NO